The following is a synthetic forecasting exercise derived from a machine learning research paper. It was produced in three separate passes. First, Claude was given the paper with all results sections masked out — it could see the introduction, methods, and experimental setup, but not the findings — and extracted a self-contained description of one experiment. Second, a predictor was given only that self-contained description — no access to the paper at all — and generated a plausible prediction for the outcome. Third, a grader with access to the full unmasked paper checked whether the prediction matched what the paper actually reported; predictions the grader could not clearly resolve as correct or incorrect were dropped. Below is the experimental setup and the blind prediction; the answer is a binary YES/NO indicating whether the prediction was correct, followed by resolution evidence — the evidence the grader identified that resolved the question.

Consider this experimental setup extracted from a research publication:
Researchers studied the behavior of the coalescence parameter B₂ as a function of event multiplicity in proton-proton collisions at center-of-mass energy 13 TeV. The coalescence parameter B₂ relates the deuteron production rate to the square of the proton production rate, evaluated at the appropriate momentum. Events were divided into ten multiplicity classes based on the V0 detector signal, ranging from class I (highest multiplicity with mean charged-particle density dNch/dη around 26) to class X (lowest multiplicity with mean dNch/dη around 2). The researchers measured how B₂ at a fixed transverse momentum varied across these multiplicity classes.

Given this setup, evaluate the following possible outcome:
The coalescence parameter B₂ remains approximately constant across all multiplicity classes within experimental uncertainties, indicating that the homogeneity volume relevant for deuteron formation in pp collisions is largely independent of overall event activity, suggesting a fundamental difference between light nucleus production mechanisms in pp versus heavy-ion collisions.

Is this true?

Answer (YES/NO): NO